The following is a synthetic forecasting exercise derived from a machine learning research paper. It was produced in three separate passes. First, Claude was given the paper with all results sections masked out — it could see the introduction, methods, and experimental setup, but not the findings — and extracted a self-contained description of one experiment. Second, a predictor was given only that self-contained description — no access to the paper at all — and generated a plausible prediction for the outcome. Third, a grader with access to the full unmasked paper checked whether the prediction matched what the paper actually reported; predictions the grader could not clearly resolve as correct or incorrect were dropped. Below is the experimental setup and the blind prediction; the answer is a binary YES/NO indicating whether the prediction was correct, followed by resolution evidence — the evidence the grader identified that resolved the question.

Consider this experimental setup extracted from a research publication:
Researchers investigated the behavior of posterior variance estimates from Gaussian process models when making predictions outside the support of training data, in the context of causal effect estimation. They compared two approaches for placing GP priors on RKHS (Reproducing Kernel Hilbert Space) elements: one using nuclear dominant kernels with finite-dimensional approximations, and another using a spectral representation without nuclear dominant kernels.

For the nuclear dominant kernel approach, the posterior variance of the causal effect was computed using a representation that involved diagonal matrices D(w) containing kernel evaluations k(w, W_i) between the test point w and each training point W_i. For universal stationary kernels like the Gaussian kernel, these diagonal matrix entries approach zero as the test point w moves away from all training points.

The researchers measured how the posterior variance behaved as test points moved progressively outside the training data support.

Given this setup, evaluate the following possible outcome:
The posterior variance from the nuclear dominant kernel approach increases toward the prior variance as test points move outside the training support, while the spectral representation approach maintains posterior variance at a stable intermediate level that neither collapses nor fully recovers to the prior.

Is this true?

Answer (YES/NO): NO